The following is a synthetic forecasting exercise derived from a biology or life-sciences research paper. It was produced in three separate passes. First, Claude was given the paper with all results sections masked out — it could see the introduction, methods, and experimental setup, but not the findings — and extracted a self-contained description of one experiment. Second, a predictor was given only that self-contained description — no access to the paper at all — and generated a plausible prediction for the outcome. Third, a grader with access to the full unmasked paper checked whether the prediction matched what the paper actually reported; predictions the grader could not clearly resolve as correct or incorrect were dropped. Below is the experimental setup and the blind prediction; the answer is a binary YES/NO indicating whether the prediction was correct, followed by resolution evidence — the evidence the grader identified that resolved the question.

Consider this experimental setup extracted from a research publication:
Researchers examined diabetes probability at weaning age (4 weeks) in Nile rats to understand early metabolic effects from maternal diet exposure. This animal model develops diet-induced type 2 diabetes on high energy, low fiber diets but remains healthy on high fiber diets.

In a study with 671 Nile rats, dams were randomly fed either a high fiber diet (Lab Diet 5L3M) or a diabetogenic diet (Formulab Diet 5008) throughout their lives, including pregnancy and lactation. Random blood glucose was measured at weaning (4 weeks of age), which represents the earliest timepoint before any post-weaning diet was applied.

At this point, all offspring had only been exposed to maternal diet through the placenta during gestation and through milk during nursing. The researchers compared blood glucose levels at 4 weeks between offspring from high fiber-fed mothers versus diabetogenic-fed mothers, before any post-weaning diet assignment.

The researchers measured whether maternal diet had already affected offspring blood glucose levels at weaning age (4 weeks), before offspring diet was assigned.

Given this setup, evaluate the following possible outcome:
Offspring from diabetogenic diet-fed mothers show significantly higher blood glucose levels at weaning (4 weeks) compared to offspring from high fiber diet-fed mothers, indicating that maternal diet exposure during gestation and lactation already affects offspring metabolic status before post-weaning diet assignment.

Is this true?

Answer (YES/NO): NO